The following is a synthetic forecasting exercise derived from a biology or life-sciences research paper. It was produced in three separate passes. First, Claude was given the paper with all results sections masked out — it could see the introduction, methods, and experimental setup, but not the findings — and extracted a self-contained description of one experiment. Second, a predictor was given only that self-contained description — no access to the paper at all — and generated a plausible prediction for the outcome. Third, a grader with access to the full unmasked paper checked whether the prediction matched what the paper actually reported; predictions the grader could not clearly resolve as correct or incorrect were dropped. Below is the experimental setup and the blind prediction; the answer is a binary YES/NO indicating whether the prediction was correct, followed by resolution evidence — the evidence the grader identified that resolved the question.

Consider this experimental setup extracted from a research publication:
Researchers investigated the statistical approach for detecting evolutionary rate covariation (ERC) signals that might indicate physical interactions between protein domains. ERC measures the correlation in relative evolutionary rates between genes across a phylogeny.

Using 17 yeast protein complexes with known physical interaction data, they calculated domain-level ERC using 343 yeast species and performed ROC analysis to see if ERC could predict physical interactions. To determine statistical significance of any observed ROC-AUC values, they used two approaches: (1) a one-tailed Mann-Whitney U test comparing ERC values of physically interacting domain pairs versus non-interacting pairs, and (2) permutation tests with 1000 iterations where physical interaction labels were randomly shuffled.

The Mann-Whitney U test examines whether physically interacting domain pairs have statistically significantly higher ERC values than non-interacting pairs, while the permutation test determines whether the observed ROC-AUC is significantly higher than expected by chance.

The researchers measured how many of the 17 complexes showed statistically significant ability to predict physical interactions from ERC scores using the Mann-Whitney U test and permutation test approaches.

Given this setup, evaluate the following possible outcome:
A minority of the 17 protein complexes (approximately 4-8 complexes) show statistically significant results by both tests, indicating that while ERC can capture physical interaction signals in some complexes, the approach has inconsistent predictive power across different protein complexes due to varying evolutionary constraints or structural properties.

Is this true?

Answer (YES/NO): YES